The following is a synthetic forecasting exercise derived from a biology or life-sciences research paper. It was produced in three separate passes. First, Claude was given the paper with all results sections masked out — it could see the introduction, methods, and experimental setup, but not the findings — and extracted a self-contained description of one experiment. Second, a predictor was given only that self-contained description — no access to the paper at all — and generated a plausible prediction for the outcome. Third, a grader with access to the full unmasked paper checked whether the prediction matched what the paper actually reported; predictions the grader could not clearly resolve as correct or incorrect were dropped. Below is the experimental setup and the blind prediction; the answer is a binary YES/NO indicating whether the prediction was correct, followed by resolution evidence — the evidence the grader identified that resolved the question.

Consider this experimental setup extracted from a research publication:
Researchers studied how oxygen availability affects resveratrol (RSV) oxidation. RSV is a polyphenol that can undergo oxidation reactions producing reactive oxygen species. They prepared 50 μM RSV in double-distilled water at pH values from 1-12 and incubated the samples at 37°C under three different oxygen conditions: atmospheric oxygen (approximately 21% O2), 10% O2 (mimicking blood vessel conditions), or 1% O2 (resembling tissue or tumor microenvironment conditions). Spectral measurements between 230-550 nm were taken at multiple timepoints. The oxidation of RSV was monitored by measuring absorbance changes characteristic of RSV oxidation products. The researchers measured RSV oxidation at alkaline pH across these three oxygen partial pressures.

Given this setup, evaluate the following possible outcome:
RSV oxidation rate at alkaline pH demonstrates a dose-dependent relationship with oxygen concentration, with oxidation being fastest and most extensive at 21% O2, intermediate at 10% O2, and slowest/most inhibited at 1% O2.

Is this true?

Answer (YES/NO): NO